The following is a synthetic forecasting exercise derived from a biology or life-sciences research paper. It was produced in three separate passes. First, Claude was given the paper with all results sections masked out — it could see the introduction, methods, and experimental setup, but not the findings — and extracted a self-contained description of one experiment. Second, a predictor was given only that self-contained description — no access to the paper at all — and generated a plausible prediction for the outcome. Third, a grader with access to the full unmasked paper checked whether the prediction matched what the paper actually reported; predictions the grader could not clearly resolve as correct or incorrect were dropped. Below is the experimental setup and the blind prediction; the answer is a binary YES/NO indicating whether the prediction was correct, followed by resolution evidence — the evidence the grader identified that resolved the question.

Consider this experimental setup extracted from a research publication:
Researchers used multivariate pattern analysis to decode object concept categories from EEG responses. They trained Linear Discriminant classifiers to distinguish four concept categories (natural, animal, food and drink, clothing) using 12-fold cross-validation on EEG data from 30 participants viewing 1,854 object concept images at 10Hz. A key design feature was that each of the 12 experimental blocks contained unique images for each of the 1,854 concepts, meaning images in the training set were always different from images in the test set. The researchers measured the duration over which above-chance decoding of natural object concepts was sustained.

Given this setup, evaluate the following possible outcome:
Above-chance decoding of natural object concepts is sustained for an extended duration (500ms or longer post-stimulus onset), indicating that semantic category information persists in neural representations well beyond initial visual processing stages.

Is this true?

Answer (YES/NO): NO